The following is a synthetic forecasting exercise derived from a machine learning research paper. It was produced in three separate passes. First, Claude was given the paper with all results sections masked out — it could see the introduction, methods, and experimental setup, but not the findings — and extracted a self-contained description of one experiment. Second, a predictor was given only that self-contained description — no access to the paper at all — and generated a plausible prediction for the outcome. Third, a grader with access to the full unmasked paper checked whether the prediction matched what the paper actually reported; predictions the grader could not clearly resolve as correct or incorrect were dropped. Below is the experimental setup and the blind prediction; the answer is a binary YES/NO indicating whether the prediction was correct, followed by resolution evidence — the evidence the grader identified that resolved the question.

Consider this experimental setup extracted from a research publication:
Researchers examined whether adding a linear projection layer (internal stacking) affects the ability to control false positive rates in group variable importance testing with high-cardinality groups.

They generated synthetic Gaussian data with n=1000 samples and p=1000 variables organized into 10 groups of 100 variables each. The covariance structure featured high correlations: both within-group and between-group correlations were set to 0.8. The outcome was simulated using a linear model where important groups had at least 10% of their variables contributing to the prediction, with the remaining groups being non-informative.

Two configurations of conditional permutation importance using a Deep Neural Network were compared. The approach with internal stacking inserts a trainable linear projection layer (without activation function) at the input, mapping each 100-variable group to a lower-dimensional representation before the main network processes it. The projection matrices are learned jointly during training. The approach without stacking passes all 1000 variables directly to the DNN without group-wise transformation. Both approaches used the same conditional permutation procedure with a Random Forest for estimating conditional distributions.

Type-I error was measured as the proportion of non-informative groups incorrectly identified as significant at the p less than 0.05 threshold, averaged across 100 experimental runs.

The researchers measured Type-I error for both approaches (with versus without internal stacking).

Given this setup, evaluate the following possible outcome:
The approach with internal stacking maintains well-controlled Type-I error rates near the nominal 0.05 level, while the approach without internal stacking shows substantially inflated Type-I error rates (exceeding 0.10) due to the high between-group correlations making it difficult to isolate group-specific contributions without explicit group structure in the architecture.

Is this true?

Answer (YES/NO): NO